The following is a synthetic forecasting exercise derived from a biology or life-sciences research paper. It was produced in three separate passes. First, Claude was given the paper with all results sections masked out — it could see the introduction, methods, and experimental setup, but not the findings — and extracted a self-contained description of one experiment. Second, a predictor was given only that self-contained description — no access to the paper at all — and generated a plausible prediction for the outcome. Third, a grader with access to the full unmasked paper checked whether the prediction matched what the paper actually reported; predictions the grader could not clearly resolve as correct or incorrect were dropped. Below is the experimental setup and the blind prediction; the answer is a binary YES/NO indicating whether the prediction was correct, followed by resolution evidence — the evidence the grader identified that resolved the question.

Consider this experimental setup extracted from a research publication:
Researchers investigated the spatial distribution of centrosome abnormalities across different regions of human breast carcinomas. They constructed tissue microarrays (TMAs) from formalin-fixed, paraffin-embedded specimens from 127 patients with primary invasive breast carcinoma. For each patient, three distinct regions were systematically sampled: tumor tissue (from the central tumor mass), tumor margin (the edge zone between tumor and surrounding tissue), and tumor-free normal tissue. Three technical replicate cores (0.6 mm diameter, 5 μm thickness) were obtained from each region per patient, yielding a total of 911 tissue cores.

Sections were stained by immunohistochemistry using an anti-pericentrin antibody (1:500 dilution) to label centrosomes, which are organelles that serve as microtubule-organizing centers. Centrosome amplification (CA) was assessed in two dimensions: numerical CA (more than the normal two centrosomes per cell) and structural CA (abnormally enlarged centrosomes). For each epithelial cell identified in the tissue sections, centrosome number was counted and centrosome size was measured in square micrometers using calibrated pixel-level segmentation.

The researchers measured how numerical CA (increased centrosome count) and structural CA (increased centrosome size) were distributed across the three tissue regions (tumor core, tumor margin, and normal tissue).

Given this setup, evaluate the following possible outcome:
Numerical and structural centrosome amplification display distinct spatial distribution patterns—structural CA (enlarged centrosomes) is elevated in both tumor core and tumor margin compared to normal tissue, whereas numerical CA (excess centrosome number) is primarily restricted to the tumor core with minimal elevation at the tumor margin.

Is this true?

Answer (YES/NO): NO